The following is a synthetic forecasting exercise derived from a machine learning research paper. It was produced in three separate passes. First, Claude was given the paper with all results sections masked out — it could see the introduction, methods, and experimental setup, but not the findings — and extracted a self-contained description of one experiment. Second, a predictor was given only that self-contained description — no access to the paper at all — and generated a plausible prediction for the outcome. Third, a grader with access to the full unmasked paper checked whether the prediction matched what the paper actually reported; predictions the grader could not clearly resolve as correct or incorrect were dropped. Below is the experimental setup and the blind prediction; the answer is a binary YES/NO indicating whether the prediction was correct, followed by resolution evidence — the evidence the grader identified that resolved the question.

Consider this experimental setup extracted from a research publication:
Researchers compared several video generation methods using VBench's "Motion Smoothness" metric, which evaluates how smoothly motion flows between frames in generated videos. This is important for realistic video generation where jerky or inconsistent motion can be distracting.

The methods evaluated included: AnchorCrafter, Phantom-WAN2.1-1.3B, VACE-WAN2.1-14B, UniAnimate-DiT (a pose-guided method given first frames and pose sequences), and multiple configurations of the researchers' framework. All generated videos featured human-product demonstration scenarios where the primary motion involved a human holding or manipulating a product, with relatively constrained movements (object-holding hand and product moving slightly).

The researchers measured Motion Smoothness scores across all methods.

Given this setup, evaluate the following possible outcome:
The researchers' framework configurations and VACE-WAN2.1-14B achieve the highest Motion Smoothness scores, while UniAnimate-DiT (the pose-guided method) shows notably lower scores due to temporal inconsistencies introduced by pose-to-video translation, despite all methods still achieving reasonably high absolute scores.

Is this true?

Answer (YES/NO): NO